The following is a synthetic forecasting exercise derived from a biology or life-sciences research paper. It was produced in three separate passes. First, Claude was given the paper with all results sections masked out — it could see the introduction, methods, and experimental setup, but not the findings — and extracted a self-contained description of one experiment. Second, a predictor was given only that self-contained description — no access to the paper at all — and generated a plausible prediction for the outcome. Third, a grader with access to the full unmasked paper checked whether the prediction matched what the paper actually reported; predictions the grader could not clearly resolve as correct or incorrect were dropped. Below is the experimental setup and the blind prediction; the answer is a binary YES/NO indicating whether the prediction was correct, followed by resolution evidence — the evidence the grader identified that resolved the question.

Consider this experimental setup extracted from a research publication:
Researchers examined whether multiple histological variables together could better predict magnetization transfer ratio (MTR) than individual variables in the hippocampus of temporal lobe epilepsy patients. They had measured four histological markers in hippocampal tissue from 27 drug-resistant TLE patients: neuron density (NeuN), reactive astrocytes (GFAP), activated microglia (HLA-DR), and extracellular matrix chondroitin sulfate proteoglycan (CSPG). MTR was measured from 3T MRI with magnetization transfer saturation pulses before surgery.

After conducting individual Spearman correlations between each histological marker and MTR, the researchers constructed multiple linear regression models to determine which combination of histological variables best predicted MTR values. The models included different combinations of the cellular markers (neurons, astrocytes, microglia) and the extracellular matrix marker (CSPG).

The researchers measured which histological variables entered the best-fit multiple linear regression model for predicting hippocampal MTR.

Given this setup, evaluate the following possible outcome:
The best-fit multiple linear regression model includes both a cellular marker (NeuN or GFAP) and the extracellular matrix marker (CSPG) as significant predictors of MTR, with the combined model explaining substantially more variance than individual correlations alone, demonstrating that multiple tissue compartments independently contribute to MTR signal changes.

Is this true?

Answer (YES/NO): YES